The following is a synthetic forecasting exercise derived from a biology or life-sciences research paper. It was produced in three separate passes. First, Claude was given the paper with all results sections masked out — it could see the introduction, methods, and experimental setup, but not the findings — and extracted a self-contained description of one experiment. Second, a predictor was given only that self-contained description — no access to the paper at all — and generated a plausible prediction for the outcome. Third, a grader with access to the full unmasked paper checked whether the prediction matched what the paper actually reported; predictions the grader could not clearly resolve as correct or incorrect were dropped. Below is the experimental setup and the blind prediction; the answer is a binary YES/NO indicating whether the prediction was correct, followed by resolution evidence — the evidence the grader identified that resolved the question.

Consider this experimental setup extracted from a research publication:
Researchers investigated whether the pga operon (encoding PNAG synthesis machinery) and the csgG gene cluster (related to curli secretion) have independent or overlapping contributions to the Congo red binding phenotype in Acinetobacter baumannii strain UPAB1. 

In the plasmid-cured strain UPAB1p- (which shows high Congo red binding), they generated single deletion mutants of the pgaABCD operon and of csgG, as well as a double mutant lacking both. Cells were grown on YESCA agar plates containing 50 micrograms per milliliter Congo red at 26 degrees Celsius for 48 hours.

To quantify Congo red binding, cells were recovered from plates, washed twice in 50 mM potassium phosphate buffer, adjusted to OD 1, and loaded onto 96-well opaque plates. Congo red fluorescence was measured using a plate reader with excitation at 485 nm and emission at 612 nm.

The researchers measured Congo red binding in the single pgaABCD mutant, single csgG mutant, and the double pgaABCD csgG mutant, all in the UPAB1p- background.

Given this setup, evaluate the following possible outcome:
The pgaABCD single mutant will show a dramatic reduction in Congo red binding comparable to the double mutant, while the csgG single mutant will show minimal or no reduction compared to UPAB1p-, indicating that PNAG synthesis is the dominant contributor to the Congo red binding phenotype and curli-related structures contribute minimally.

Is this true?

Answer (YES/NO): NO